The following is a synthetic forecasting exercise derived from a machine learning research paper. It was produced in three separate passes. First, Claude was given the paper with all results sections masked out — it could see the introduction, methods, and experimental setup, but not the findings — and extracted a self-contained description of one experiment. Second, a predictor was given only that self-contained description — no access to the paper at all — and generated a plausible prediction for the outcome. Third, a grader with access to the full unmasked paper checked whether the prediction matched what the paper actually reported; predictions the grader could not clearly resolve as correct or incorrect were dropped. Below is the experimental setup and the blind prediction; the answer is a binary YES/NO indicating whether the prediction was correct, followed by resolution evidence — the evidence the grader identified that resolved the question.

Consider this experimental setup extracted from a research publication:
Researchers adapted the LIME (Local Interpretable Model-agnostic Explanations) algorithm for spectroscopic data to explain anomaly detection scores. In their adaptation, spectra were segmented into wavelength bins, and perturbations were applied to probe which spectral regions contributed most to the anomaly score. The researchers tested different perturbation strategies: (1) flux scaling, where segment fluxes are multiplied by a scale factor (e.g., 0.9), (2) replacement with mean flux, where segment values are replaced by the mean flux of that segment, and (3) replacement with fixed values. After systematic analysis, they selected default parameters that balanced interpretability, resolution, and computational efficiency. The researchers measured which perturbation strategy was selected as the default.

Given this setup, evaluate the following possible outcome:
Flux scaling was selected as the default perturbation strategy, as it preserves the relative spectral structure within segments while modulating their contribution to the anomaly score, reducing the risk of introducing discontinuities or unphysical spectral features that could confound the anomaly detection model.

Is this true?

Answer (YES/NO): YES